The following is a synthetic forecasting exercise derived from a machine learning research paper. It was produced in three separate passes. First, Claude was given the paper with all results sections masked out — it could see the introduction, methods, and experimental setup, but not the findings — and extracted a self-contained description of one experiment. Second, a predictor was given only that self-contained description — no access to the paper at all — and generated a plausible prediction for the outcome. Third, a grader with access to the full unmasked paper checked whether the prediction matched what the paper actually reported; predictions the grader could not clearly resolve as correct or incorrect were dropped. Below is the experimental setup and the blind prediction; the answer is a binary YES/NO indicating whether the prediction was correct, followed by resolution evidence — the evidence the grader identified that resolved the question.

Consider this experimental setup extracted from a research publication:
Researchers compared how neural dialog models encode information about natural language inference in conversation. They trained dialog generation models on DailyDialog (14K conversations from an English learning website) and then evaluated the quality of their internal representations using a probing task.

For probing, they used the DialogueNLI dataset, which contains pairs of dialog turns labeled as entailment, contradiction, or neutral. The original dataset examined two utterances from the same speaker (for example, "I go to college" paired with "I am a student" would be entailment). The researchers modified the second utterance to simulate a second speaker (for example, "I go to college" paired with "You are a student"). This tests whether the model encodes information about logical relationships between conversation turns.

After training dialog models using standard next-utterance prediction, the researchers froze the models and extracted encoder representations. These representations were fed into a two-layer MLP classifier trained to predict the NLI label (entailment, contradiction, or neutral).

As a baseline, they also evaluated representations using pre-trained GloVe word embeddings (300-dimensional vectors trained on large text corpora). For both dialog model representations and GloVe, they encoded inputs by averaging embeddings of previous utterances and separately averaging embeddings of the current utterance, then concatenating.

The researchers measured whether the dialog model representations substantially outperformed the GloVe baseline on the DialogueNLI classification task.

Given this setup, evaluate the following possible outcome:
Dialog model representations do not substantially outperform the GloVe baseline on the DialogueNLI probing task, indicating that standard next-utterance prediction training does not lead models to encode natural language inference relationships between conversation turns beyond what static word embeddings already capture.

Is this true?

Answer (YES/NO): YES